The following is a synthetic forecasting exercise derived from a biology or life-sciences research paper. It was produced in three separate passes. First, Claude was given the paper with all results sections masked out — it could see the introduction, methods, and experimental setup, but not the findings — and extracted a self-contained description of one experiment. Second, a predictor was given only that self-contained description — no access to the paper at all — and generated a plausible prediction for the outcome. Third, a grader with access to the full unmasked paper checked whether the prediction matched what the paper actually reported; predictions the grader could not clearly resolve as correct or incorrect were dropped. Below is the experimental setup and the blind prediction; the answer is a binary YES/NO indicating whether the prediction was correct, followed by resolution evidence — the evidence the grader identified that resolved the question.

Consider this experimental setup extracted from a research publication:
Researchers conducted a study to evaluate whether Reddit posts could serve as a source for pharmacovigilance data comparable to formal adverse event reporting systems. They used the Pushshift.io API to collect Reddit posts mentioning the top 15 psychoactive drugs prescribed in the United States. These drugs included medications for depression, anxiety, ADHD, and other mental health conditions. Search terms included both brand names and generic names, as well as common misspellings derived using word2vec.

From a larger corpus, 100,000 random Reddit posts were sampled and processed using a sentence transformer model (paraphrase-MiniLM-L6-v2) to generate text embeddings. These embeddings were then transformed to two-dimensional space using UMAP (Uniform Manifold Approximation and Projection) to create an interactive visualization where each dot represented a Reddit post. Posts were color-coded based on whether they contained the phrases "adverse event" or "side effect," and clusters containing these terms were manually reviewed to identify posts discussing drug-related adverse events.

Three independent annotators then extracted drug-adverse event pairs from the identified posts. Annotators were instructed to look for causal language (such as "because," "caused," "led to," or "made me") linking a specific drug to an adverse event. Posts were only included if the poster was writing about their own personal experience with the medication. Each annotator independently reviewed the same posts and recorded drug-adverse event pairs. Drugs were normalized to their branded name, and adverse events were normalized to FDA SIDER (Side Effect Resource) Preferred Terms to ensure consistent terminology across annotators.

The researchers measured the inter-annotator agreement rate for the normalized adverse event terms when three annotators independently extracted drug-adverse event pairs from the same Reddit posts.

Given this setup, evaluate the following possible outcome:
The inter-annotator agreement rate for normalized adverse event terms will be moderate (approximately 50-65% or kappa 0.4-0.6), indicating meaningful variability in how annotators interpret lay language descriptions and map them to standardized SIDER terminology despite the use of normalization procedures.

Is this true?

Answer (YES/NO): NO